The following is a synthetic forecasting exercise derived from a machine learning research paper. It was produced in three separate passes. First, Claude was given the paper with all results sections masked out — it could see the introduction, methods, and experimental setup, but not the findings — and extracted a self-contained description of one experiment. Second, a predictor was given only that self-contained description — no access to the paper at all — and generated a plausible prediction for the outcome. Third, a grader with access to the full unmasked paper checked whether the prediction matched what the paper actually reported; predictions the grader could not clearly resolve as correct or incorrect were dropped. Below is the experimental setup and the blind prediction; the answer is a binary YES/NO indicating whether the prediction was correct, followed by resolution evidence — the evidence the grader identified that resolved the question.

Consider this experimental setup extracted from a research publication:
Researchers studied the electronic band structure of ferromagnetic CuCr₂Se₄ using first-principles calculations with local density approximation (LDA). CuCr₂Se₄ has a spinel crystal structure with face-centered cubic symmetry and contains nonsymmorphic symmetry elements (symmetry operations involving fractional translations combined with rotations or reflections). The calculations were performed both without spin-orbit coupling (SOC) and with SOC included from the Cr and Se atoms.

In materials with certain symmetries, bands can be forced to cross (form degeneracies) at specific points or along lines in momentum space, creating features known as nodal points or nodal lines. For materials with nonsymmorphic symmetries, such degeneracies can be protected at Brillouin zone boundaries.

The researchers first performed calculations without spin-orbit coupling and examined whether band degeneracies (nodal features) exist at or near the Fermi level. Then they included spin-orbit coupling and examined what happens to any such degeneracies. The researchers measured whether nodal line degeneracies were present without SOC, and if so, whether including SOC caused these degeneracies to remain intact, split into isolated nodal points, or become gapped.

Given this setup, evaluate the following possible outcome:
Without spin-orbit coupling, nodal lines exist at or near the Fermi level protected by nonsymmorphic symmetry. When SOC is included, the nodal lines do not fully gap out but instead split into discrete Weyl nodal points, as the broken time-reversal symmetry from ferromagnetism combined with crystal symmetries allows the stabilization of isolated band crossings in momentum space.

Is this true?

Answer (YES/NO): NO